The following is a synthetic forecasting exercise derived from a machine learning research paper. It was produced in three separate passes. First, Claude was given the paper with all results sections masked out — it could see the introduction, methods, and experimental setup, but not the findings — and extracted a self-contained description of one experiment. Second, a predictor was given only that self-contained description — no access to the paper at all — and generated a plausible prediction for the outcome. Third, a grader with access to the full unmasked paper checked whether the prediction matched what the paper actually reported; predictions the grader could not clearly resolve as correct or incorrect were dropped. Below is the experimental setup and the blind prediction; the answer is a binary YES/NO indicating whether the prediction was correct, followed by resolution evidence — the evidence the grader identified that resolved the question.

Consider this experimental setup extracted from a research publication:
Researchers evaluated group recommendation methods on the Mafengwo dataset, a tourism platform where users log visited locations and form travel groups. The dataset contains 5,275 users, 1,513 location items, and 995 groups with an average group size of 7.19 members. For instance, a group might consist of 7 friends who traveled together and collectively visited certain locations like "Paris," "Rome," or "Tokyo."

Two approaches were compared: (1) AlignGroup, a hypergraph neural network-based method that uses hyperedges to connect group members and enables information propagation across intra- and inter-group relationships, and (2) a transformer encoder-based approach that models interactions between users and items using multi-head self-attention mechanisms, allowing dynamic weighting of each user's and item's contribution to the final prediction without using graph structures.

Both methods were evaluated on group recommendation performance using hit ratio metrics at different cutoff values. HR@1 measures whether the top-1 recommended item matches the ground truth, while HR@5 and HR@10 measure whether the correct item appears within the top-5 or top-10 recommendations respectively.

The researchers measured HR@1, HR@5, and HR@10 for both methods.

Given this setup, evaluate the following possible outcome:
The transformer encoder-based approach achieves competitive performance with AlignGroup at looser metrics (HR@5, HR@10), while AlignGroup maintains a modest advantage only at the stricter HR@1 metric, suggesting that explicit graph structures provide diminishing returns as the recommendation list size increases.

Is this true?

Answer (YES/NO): NO